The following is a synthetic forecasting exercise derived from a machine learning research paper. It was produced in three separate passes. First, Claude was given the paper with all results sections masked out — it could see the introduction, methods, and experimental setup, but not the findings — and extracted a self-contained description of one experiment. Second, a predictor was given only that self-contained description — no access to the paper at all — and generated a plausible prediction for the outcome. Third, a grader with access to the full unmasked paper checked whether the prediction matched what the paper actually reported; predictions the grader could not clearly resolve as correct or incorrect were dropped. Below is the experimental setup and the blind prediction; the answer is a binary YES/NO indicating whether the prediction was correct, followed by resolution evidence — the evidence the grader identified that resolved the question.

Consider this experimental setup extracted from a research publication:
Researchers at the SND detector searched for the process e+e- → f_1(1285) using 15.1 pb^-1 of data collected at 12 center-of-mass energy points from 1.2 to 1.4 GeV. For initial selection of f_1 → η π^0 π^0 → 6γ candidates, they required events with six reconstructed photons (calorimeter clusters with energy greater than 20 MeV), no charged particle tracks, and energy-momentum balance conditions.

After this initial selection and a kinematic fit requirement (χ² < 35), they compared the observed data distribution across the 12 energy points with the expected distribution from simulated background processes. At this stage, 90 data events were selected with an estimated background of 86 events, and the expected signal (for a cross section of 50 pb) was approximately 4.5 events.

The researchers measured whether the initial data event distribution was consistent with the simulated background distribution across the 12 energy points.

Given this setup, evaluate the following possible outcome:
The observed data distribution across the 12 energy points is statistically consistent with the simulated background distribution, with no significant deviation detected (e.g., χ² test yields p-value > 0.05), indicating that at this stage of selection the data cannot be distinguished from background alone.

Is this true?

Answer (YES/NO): YES